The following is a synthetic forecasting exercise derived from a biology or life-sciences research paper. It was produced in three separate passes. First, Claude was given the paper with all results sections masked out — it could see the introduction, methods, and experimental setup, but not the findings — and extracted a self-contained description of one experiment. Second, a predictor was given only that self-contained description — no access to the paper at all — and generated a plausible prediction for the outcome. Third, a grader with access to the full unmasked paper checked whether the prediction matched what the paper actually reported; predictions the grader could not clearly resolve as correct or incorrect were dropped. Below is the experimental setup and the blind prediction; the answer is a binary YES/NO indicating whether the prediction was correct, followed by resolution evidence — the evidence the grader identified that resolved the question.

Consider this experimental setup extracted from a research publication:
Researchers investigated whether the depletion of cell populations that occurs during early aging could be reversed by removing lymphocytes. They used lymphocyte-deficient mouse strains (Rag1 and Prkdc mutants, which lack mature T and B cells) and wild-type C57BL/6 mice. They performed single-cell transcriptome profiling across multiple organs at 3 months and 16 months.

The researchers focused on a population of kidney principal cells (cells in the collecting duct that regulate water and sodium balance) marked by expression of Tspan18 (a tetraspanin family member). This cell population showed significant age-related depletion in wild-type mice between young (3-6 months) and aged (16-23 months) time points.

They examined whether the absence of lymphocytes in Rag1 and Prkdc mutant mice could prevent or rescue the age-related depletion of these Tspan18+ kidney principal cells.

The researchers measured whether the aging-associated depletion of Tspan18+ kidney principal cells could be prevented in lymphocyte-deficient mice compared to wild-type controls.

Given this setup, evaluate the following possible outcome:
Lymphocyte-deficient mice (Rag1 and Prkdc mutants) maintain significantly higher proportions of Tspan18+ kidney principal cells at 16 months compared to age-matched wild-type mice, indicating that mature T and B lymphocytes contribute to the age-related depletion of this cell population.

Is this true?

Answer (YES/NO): NO